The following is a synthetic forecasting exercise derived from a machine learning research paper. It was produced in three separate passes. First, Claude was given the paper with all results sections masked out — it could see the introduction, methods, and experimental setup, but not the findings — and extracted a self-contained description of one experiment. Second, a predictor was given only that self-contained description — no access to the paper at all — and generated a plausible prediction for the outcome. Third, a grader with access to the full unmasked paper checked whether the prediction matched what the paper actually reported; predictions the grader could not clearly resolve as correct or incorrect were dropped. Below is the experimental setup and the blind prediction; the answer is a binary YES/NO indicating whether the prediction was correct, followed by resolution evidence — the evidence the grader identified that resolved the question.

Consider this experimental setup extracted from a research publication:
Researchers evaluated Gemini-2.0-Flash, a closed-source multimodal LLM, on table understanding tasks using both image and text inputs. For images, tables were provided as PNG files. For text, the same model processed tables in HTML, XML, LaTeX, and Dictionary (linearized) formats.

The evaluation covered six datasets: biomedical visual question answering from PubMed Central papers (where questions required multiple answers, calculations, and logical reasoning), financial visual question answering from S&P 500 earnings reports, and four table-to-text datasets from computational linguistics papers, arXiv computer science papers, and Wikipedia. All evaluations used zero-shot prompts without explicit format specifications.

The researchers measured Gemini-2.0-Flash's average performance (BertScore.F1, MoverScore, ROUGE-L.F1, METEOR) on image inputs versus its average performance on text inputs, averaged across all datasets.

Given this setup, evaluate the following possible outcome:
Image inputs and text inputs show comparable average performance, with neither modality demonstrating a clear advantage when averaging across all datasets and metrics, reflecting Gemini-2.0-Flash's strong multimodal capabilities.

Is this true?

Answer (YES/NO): NO